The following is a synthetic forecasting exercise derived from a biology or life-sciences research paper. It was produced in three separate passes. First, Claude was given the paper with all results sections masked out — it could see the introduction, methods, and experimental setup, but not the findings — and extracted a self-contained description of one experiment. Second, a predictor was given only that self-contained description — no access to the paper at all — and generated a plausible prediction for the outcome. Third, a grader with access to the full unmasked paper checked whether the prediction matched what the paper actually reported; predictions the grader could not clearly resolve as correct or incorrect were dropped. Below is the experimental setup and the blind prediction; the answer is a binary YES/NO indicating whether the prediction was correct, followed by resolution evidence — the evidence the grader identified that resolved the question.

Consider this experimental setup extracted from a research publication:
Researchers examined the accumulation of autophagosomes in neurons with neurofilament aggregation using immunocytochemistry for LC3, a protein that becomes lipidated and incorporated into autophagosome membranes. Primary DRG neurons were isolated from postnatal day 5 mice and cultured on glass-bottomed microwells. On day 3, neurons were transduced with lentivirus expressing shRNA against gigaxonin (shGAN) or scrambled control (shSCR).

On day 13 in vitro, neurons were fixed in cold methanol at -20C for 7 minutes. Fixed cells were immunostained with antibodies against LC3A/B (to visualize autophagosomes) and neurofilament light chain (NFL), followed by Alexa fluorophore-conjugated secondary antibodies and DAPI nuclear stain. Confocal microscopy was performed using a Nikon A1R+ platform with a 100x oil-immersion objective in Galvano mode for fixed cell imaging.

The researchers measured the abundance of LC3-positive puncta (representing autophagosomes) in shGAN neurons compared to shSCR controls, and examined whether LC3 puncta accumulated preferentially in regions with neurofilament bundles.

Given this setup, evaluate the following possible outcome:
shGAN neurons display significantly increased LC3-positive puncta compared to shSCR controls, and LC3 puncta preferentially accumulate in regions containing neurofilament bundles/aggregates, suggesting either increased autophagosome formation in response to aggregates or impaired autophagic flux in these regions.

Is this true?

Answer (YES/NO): NO